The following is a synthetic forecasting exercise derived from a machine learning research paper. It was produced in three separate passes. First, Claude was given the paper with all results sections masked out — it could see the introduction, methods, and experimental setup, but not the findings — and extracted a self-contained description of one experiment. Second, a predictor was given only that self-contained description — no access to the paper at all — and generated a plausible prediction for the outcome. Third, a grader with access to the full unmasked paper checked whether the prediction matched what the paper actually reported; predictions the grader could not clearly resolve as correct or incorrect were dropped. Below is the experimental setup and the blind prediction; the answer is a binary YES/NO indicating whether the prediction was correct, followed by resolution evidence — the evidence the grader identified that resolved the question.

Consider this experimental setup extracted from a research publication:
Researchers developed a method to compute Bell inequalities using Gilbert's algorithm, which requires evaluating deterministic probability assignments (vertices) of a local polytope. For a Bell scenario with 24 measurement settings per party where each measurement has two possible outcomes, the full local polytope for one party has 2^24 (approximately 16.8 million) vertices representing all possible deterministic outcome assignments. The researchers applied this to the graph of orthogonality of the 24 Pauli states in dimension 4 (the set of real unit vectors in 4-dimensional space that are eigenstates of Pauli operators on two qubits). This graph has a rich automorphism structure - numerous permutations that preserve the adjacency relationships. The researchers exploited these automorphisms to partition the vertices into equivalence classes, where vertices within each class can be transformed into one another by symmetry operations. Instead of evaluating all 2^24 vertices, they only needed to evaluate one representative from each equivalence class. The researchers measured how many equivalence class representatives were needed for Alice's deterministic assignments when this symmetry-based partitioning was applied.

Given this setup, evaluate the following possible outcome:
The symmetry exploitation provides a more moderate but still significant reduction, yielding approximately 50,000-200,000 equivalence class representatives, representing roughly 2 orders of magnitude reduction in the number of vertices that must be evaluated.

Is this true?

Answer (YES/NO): NO